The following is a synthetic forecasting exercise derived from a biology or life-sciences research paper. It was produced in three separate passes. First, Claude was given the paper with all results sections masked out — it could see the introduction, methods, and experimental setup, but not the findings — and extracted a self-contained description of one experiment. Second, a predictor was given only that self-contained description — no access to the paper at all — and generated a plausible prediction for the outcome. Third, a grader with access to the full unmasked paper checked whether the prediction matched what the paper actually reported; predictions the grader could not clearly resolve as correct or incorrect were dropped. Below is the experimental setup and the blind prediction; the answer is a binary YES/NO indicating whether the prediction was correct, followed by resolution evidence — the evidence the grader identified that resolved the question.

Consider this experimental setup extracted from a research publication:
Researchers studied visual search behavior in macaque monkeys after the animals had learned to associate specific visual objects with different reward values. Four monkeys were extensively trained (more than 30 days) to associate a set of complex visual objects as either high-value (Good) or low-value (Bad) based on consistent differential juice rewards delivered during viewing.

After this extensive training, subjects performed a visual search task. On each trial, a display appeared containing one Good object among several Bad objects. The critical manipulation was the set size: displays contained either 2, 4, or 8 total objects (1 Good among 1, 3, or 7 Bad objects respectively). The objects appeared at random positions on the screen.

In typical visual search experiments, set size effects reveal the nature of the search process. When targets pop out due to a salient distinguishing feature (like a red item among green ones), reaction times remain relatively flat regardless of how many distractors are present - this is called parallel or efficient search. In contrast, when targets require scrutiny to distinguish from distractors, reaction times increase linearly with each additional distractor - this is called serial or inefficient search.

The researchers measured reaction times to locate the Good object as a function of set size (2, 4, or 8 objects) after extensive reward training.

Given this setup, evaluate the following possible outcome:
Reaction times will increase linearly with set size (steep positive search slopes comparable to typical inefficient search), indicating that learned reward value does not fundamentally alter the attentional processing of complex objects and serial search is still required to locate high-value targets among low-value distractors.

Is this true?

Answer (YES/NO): NO